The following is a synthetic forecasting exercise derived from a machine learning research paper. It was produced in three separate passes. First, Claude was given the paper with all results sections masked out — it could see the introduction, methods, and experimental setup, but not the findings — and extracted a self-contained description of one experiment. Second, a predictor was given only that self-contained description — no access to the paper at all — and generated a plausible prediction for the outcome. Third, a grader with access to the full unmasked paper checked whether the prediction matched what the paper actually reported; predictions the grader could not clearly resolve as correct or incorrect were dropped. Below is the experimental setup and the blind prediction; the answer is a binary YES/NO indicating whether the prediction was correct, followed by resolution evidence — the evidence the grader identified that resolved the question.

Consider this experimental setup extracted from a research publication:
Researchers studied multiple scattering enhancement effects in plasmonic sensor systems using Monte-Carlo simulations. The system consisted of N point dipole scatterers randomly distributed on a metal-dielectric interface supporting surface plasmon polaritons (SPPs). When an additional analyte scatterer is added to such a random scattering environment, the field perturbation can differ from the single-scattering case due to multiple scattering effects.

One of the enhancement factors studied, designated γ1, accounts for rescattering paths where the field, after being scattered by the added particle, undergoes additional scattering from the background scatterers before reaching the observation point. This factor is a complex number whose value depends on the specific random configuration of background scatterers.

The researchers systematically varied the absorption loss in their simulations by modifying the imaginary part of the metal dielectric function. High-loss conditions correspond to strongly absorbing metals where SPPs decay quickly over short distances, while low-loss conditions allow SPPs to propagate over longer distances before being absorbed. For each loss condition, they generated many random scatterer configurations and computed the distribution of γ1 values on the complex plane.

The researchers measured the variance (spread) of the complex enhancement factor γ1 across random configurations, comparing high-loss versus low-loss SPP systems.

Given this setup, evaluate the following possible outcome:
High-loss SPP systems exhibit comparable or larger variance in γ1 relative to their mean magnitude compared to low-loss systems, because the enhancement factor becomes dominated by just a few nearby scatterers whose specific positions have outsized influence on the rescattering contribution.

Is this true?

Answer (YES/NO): NO